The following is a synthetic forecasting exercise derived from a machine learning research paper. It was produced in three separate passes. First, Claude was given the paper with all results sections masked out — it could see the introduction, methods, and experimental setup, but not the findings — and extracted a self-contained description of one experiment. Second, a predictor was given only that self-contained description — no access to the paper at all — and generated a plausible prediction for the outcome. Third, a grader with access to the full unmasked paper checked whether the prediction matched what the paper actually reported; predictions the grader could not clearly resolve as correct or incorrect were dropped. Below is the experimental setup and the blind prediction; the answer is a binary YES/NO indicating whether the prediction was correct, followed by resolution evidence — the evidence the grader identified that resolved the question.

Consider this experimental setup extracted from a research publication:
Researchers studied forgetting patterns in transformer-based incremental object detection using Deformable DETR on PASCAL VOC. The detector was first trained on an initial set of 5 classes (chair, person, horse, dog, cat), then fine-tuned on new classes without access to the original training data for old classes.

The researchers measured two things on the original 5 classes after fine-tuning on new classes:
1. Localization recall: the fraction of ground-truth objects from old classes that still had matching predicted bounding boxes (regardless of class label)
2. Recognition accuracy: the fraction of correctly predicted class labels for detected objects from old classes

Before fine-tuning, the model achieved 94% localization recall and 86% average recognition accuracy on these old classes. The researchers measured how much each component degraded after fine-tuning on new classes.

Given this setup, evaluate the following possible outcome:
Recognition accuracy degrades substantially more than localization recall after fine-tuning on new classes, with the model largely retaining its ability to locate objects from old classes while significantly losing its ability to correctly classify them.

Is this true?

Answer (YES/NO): YES